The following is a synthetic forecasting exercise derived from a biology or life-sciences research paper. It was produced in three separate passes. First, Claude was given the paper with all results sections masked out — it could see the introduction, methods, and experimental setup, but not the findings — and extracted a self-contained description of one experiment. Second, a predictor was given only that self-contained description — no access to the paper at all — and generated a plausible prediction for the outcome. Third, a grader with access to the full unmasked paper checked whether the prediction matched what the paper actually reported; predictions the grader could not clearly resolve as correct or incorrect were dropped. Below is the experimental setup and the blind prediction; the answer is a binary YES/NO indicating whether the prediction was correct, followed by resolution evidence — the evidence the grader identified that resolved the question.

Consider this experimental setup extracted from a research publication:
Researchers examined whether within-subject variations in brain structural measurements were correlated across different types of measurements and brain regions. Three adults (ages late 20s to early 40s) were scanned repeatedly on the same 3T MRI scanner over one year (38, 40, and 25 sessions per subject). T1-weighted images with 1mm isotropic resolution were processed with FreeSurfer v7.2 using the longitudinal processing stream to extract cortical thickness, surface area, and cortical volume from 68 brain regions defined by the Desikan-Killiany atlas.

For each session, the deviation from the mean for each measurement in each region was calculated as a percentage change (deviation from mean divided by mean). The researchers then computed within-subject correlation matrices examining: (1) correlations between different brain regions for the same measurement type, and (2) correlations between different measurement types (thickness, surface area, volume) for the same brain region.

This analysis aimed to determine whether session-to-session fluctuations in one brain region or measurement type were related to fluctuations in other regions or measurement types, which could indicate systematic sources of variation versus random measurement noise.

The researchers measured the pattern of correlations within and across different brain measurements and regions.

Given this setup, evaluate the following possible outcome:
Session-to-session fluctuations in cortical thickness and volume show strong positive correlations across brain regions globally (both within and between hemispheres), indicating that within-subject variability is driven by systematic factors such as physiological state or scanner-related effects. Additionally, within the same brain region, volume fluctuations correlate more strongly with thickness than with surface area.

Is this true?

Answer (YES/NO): NO